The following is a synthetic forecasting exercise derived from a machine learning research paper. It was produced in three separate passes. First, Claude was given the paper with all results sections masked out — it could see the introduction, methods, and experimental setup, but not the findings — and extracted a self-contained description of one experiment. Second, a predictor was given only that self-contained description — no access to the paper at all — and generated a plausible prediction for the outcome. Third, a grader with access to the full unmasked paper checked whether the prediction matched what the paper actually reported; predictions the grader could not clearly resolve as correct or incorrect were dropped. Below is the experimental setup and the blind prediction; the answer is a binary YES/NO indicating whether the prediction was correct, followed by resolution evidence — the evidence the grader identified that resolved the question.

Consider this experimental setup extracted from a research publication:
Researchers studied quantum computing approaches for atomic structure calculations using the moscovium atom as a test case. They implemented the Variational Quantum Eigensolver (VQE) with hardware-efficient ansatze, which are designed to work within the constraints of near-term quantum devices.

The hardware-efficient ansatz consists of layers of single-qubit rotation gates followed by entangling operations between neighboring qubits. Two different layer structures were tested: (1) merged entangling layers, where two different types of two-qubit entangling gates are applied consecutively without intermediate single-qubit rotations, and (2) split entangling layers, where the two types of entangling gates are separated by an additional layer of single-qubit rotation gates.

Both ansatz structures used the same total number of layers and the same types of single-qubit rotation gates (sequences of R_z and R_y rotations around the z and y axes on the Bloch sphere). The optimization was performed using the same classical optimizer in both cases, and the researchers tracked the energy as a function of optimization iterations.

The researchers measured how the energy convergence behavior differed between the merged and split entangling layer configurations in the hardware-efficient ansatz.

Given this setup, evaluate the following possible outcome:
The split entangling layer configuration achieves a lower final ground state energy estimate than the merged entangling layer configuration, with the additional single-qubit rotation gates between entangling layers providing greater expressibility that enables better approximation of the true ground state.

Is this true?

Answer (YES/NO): YES